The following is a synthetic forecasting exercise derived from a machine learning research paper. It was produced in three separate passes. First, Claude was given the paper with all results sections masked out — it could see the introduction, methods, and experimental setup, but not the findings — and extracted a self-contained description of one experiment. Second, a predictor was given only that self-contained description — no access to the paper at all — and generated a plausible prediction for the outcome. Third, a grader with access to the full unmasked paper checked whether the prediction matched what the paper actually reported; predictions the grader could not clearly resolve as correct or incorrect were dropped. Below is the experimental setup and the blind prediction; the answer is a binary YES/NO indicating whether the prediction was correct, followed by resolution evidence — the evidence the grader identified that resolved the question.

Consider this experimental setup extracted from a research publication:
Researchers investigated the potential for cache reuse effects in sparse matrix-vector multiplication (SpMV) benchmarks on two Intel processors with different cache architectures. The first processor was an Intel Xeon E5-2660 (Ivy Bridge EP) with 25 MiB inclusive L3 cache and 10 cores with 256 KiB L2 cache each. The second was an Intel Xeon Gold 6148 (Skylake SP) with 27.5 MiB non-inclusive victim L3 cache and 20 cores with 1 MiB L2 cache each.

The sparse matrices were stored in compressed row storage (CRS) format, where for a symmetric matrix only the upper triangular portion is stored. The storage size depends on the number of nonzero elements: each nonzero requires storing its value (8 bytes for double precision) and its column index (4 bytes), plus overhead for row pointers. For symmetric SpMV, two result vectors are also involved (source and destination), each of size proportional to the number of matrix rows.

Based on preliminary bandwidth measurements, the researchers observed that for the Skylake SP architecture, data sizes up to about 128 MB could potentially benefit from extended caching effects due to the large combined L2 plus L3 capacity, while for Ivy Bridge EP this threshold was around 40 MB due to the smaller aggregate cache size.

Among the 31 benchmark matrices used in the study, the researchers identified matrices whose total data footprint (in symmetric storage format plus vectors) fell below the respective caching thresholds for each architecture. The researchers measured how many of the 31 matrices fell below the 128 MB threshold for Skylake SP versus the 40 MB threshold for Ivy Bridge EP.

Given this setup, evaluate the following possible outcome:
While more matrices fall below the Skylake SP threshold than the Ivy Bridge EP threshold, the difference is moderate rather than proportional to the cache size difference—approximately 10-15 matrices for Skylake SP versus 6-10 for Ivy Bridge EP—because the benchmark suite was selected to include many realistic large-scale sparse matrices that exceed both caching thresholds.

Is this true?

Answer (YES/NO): NO